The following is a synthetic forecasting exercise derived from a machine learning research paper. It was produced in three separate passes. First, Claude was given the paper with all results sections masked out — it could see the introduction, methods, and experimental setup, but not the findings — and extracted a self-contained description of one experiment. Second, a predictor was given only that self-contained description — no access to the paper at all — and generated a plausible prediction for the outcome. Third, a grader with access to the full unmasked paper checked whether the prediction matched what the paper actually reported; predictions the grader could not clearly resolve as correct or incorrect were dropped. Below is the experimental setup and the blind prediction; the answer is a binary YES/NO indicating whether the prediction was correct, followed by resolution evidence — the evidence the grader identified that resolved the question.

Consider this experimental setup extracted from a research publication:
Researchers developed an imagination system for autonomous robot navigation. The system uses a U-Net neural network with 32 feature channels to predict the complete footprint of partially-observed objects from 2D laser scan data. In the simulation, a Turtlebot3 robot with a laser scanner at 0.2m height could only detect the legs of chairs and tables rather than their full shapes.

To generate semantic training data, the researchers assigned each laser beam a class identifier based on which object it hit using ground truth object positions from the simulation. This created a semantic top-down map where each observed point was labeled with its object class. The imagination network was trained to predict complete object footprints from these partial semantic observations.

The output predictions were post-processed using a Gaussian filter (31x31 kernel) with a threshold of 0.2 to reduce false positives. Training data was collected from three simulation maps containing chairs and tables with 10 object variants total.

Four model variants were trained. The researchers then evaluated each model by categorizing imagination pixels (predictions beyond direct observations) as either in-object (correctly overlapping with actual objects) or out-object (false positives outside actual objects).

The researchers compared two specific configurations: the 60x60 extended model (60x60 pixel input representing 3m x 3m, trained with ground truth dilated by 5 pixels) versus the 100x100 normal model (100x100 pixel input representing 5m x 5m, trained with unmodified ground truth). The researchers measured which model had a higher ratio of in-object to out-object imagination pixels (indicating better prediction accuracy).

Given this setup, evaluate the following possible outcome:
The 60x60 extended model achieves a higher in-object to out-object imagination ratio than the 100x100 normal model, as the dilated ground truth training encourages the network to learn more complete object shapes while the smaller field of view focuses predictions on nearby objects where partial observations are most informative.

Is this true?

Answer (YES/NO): NO